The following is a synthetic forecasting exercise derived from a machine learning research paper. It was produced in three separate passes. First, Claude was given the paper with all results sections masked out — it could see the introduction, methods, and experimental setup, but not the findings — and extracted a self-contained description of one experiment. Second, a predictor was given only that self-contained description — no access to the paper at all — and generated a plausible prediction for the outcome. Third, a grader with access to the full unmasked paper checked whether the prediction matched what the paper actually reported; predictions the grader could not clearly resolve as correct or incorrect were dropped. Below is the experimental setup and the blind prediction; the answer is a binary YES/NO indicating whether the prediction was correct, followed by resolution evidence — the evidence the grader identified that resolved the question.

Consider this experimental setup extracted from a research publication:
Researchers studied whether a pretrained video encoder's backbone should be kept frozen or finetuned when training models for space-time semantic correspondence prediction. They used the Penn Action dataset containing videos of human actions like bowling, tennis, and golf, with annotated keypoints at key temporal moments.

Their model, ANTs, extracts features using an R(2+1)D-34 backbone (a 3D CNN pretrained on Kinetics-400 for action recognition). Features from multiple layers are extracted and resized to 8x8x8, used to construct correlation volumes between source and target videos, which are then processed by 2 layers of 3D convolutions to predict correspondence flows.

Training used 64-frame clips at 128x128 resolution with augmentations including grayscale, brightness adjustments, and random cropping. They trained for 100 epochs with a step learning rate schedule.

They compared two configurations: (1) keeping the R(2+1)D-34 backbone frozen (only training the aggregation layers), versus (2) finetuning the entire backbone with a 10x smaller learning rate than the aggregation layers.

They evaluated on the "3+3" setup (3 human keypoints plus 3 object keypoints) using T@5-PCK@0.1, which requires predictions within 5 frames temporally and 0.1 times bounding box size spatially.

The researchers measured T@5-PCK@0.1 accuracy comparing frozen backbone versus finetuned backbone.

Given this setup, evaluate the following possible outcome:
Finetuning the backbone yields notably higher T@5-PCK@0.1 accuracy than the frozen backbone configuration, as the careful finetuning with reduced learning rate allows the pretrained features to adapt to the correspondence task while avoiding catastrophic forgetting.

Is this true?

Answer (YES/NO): YES